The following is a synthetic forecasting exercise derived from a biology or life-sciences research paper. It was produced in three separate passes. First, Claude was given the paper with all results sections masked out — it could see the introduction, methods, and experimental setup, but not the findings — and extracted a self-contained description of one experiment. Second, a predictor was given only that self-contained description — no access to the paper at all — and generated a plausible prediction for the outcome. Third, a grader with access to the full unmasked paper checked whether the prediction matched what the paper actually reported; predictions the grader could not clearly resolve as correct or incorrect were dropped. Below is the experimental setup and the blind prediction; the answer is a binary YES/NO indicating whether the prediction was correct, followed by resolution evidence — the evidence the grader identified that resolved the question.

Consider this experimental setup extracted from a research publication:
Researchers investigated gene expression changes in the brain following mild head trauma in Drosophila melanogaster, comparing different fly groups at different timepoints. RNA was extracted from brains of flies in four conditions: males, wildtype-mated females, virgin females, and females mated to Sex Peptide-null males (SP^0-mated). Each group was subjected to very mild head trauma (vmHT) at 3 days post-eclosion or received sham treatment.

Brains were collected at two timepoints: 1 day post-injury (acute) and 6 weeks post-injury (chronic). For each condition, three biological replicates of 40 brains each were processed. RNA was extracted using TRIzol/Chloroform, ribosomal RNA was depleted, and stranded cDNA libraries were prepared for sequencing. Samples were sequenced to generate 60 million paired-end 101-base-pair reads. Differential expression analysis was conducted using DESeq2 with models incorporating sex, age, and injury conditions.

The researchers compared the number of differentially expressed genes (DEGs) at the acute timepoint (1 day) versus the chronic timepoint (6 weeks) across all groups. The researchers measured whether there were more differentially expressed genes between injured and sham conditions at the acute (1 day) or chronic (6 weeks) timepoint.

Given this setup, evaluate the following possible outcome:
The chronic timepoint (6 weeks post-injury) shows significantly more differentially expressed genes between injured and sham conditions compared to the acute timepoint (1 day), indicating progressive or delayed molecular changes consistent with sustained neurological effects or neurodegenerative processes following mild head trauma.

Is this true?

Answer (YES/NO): NO